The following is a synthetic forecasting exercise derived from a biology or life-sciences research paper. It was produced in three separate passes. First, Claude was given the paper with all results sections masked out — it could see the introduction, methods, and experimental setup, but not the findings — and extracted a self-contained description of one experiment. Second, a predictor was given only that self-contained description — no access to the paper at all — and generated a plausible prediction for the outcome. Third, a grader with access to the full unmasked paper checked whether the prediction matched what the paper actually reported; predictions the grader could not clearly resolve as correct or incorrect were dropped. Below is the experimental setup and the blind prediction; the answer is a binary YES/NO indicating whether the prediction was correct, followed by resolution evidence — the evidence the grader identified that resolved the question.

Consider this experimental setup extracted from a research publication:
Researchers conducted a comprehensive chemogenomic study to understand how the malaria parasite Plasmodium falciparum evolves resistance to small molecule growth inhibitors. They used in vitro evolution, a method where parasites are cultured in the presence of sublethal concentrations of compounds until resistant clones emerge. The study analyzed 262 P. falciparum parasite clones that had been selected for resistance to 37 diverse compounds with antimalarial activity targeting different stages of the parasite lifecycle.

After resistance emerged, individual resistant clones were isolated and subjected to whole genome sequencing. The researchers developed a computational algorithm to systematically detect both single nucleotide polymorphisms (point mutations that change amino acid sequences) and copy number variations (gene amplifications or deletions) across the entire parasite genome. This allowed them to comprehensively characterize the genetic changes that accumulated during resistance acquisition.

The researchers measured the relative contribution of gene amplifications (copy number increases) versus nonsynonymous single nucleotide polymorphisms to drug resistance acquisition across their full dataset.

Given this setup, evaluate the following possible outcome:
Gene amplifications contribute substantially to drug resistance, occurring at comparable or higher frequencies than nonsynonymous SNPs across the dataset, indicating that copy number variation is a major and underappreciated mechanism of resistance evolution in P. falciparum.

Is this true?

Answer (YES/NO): NO